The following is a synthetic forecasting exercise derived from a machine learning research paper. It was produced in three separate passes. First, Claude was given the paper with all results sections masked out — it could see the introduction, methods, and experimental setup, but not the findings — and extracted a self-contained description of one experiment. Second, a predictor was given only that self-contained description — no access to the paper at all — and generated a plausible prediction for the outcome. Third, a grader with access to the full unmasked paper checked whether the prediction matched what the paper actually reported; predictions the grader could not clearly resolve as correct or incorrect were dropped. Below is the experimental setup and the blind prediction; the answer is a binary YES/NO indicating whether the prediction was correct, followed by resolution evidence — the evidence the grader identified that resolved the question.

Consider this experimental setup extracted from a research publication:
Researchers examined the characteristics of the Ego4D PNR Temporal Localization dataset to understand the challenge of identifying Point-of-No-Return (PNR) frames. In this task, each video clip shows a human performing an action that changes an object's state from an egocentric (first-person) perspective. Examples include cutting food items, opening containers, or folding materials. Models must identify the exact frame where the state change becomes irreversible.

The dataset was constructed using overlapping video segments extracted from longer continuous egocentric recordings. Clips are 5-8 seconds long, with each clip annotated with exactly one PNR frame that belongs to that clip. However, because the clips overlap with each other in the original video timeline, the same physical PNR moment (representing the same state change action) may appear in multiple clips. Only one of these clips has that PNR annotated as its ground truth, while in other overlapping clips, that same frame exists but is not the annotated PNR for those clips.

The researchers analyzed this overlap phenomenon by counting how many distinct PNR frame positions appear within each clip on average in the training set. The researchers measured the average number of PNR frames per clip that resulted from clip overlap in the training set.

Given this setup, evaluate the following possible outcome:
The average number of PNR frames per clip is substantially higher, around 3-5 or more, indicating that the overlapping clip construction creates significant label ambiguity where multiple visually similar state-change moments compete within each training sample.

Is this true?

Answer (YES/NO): YES